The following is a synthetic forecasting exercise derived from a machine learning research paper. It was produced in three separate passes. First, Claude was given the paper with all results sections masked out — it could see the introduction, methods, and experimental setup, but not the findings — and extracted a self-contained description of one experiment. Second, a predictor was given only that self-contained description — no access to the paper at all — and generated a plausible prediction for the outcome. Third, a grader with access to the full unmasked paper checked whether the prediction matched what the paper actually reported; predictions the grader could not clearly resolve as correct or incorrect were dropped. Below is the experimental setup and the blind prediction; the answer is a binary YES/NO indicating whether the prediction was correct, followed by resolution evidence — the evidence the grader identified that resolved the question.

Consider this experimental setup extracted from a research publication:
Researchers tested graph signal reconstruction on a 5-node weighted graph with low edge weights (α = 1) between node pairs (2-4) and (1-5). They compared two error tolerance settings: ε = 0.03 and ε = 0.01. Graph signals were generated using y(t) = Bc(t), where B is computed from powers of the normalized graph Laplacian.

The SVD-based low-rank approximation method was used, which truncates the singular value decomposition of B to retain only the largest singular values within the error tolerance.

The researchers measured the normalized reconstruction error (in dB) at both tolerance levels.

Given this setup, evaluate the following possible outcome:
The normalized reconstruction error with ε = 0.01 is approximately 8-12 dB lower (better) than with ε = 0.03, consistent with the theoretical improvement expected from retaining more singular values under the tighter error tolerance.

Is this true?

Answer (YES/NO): NO